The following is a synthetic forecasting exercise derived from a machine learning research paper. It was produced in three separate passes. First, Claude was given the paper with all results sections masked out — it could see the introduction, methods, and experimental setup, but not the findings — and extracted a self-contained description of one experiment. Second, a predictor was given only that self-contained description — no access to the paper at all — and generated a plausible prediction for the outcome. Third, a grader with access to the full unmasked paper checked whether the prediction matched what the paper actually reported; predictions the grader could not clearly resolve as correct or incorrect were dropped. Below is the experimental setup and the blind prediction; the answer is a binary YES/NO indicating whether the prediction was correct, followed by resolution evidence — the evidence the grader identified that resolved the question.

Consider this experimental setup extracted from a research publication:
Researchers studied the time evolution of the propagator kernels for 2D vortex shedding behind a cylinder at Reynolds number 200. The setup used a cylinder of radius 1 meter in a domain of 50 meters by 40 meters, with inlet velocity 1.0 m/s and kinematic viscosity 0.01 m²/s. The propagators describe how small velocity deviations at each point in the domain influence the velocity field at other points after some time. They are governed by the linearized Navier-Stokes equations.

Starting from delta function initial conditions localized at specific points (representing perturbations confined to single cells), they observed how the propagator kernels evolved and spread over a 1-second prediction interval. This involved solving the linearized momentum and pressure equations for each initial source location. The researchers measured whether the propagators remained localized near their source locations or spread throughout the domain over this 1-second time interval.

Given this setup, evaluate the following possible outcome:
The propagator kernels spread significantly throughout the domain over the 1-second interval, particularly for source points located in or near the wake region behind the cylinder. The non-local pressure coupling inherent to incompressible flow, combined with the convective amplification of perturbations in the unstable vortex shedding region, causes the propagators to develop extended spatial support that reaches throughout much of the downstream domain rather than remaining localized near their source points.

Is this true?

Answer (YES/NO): NO